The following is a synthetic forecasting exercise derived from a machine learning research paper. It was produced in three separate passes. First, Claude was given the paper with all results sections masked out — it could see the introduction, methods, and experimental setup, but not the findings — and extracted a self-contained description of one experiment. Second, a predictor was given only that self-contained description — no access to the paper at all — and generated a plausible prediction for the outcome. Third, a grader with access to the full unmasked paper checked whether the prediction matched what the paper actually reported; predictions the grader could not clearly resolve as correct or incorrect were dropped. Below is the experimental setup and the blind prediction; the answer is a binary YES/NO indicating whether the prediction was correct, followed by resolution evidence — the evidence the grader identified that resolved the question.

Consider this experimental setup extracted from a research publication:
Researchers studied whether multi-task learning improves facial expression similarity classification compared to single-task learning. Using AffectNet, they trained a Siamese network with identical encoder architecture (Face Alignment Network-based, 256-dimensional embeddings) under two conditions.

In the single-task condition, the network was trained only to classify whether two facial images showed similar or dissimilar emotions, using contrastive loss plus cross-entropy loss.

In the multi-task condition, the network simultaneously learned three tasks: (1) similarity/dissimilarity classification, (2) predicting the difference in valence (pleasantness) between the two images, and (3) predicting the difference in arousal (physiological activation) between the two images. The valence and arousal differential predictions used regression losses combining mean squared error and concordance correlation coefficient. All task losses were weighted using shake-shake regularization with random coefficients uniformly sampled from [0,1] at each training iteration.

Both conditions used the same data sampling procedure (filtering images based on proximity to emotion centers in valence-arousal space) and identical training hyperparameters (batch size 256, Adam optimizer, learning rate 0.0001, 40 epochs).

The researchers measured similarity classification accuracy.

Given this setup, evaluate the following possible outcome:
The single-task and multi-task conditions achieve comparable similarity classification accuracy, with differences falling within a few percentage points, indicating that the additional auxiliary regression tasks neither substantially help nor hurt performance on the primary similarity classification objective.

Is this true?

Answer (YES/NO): NO